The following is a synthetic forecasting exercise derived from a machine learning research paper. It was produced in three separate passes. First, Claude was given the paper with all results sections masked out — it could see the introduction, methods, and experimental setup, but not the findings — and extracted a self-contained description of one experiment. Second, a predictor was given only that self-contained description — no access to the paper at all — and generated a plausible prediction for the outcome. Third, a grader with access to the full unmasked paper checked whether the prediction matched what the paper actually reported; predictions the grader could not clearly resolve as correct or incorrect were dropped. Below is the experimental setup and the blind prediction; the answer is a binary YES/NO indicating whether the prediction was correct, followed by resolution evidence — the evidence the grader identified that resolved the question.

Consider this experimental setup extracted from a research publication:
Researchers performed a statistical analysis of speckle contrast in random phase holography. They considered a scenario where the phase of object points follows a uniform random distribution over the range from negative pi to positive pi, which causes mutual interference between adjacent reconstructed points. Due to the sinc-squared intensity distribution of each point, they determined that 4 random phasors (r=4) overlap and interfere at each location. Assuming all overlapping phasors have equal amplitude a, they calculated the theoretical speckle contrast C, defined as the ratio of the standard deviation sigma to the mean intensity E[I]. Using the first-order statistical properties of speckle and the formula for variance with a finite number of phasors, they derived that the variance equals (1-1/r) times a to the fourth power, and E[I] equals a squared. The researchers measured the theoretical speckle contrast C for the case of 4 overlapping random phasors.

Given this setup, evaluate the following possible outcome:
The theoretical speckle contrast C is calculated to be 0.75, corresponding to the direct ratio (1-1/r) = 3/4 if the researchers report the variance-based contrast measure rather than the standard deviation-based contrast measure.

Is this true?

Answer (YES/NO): NO